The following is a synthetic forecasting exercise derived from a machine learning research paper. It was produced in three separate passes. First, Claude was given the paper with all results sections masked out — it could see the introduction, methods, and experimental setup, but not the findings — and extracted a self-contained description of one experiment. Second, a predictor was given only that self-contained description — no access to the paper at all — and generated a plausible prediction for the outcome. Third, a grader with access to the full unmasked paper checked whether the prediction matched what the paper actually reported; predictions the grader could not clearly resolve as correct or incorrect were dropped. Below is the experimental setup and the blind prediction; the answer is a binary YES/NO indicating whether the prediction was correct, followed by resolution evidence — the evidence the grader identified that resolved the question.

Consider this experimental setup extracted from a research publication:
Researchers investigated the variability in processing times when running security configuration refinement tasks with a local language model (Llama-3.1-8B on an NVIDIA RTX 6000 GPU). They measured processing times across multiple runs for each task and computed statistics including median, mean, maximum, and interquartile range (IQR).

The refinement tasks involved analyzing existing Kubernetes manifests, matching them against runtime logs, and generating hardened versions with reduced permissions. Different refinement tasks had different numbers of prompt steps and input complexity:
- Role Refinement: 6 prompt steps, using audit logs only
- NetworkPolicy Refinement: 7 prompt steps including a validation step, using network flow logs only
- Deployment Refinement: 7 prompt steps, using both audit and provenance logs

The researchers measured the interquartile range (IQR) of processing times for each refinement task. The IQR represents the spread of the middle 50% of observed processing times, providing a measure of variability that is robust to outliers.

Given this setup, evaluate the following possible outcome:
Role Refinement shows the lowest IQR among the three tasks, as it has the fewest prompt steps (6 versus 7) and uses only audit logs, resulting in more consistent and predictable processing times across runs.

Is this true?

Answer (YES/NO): NO